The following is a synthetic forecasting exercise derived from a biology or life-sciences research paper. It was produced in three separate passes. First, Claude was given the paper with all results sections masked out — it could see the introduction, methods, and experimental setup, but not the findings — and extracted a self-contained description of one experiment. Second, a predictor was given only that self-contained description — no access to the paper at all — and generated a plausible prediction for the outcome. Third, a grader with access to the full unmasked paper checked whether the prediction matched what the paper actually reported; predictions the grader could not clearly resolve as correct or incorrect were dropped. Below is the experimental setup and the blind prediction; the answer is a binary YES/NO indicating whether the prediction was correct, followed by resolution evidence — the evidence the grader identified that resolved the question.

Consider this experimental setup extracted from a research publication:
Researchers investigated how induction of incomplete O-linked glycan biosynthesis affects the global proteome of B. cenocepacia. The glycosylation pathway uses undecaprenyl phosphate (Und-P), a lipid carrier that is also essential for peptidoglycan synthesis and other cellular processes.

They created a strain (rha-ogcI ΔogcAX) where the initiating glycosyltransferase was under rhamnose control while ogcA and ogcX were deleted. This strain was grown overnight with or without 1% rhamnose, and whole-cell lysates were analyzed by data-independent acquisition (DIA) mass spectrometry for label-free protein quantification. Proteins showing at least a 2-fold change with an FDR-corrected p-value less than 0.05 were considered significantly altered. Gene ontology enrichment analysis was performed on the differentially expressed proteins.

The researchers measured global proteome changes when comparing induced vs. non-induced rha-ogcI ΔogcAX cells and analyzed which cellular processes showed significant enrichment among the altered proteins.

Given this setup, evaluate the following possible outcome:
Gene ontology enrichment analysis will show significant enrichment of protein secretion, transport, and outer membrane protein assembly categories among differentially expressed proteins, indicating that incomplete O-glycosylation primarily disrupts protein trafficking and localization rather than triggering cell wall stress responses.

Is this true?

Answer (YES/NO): NO